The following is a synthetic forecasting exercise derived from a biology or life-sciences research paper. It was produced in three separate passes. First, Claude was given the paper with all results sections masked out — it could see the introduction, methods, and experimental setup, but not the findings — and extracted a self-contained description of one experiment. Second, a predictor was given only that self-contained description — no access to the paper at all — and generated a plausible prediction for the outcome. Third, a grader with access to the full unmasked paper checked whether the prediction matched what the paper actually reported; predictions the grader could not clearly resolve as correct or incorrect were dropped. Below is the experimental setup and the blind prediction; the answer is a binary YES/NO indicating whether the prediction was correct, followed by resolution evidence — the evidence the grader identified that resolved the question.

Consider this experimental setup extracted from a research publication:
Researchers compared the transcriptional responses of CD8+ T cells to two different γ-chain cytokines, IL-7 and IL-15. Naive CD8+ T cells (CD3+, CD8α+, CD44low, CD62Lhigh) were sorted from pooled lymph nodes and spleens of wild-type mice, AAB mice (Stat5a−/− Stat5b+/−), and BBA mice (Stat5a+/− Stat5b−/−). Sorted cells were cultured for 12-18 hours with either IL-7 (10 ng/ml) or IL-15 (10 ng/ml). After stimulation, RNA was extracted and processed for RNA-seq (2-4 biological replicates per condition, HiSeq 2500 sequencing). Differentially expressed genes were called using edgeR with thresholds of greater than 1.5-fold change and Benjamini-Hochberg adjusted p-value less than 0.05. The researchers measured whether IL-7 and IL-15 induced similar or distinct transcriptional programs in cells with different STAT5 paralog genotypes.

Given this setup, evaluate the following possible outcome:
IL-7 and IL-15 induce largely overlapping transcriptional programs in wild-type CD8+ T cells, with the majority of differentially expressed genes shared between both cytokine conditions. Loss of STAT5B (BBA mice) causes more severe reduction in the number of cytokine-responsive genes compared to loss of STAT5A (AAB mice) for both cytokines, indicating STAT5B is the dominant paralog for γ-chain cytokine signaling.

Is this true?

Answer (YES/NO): NO